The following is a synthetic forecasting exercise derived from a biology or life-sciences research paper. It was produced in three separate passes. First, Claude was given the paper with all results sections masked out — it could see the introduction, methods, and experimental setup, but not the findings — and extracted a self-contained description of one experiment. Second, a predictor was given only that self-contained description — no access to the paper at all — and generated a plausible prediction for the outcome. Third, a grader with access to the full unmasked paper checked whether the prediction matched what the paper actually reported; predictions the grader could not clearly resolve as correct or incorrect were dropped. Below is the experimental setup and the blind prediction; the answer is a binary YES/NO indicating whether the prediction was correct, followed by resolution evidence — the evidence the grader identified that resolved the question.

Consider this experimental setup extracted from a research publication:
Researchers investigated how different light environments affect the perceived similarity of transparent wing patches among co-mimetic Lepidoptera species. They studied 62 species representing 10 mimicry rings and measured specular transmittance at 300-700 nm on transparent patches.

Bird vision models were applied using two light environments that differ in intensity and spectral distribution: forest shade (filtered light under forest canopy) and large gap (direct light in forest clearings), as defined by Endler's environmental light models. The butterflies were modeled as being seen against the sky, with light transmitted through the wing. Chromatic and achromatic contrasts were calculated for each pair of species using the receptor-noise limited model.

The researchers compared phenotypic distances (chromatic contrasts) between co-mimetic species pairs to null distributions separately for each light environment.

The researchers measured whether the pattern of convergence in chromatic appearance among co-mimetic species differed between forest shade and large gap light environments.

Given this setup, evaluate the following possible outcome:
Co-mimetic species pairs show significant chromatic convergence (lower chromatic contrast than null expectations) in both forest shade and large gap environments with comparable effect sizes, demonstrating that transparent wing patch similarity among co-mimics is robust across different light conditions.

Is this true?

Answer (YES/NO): NO